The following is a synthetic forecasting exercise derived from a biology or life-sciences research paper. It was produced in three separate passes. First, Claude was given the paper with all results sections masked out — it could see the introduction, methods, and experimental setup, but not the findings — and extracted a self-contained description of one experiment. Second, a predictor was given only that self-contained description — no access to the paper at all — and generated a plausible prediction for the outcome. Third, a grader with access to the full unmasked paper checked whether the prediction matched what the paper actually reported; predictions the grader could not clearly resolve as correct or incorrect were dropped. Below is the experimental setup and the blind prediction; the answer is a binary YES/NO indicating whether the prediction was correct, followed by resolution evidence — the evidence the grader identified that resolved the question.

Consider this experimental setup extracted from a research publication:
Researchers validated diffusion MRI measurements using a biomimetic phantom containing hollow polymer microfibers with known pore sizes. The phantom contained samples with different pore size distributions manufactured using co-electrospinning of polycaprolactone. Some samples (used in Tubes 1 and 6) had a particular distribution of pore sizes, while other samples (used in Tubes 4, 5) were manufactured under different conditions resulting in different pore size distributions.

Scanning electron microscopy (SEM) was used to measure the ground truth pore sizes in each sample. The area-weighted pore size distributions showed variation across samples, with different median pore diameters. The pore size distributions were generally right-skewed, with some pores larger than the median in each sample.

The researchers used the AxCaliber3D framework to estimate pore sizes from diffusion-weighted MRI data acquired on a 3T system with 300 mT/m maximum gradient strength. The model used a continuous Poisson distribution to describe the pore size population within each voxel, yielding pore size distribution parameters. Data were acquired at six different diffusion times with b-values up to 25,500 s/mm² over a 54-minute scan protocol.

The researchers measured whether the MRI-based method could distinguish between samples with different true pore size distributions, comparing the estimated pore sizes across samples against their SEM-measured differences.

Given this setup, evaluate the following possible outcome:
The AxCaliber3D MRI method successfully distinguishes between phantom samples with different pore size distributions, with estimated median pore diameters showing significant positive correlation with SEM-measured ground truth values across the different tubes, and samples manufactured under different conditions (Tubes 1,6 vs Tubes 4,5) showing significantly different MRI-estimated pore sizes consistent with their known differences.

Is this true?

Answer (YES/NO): NO